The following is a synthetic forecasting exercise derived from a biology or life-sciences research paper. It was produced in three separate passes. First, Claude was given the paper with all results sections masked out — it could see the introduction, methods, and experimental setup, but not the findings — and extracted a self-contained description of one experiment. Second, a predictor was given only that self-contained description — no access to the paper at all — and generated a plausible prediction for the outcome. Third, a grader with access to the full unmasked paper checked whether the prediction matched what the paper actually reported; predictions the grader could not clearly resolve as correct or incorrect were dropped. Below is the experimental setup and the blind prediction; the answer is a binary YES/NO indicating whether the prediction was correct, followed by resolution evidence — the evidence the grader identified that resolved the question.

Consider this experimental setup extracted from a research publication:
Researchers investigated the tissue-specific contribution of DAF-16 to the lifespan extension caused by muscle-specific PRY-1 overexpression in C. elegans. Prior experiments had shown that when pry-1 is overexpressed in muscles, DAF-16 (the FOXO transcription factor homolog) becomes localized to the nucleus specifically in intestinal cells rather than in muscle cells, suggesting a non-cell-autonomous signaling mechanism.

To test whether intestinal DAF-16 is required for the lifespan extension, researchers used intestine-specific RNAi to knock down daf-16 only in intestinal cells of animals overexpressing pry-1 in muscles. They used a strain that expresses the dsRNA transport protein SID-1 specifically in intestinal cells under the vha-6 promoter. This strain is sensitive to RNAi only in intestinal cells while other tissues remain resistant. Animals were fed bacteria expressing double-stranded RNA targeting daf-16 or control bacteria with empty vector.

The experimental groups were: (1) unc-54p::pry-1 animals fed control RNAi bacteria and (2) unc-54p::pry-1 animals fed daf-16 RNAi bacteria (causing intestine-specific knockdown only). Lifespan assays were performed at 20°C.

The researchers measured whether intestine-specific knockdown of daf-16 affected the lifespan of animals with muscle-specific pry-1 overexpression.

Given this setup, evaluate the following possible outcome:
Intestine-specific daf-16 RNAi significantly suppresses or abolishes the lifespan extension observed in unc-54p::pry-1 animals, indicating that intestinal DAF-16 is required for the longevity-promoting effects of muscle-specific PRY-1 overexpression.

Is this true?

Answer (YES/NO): YES